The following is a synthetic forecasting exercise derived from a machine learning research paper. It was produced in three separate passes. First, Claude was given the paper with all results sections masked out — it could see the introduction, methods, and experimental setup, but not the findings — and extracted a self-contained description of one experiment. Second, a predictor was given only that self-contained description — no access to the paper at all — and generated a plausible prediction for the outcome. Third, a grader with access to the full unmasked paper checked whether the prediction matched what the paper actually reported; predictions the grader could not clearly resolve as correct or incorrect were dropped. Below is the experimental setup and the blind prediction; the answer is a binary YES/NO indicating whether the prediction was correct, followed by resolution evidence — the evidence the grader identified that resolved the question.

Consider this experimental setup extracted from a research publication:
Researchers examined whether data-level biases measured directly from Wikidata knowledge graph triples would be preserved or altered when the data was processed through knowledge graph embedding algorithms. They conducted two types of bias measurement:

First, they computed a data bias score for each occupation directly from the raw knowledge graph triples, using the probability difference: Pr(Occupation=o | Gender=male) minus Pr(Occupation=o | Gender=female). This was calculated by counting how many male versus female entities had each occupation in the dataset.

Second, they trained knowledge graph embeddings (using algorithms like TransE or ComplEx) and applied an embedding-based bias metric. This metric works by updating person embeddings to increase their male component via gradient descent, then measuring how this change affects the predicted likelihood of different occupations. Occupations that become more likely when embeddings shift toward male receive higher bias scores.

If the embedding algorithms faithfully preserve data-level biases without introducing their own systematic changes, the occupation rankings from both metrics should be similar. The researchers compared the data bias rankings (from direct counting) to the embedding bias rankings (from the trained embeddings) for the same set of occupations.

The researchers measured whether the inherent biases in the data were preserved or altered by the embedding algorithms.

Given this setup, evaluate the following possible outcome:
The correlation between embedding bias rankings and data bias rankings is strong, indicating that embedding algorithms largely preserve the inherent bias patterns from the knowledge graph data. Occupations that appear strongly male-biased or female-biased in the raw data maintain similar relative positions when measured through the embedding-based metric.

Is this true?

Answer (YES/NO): NO